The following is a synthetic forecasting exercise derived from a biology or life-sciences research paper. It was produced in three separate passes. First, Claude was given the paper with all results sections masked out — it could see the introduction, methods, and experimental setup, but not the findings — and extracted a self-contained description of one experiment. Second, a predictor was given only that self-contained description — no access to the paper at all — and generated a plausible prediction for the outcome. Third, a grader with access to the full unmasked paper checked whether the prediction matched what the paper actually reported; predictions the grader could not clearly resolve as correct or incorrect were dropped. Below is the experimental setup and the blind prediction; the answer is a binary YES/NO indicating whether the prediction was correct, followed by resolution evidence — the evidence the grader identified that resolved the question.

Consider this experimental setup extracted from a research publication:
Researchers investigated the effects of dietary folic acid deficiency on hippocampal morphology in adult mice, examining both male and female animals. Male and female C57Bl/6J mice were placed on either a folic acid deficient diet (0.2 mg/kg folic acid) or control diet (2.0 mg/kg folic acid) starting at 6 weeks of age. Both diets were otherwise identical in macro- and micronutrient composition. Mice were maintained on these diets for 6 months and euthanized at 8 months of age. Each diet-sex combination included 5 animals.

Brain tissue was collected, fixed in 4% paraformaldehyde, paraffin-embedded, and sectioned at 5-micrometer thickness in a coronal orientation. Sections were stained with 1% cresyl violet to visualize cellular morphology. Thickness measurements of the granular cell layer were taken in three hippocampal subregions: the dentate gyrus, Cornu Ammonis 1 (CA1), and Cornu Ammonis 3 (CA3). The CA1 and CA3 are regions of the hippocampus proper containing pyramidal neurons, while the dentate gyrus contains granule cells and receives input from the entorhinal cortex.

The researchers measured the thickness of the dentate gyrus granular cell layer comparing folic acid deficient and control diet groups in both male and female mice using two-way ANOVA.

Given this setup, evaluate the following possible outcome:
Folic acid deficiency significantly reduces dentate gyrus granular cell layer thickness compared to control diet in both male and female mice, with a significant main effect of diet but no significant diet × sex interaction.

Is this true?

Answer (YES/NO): NO